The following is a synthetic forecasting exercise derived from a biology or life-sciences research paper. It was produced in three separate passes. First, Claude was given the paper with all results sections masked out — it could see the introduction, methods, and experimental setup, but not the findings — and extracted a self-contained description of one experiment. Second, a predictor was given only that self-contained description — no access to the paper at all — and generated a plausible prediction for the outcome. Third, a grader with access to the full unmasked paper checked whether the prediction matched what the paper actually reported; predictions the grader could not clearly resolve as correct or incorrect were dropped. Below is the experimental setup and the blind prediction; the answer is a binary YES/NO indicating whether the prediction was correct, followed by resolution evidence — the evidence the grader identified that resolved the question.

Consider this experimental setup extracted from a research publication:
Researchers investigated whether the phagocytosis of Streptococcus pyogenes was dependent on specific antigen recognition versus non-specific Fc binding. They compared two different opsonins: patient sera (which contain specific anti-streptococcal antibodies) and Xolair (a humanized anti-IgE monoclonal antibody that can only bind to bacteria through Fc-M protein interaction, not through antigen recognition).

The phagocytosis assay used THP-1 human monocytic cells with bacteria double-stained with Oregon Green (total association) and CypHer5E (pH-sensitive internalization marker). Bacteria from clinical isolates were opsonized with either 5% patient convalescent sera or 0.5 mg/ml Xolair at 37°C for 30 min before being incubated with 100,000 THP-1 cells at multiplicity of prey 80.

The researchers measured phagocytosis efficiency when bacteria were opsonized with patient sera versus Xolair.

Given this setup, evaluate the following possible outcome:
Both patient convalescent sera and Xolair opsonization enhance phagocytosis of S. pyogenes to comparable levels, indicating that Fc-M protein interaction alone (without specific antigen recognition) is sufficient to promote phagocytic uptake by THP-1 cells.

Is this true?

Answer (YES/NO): NO